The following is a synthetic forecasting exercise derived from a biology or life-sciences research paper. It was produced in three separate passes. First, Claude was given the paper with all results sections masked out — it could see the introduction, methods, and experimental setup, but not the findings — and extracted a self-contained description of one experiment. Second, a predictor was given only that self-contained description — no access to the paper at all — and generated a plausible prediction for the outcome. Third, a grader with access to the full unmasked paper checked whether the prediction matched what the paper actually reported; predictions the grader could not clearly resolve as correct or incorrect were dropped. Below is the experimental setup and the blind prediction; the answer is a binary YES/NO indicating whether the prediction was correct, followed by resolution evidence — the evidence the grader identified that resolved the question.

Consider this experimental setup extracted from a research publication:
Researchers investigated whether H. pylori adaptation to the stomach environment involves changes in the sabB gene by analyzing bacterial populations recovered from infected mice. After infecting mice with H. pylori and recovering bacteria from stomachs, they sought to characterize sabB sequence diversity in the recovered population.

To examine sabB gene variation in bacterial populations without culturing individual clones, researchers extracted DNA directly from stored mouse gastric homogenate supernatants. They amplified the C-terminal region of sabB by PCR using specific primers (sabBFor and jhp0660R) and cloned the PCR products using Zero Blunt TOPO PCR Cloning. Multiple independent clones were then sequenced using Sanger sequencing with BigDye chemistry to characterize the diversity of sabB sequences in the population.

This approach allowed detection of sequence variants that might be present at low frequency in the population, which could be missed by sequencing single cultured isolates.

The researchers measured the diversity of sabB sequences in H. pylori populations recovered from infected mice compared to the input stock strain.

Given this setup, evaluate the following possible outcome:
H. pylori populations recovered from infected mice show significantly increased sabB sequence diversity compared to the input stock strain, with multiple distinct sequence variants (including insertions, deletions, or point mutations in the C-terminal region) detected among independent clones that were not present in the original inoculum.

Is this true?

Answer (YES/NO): NO